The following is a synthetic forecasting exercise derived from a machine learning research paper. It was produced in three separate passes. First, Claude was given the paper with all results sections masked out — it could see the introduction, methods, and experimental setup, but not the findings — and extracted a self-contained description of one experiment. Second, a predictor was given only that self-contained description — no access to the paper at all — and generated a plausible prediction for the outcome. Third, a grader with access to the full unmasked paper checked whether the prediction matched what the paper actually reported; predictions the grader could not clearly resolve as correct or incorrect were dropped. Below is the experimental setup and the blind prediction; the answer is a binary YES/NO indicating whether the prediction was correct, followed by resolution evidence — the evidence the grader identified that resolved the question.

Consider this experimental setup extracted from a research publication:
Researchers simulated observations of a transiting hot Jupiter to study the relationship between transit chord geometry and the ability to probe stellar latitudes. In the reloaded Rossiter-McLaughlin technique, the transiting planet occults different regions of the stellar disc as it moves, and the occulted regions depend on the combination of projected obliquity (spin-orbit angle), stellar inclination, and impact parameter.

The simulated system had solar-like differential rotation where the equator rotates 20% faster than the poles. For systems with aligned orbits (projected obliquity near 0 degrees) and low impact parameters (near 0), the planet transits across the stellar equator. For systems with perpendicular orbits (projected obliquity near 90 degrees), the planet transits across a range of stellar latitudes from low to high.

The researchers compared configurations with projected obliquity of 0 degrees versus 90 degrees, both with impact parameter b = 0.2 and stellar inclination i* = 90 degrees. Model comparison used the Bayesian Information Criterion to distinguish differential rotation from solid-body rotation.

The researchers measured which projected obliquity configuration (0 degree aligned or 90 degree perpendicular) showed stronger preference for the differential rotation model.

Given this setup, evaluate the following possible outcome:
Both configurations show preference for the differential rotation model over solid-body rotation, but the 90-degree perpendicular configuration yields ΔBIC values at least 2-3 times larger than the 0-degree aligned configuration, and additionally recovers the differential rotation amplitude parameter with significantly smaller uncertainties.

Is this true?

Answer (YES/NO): NO